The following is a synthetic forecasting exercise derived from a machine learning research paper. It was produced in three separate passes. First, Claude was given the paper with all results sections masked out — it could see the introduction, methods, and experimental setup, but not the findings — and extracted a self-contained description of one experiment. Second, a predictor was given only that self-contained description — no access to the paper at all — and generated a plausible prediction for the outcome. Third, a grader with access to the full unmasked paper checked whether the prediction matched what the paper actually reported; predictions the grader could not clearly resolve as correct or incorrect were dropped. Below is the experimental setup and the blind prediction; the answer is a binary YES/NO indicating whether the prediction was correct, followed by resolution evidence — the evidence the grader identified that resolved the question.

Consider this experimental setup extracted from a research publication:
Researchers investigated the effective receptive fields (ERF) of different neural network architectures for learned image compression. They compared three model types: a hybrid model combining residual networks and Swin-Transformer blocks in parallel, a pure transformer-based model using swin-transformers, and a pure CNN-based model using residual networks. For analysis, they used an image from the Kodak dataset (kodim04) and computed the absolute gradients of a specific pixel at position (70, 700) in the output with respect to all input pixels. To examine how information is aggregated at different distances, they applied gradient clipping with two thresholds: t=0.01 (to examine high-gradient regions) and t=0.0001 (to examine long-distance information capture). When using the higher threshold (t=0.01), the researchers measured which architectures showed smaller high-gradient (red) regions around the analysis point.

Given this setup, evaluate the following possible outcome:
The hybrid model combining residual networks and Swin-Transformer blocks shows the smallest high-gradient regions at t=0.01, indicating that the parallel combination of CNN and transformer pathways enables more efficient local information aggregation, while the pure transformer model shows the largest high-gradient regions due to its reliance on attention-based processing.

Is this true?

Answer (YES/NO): NO